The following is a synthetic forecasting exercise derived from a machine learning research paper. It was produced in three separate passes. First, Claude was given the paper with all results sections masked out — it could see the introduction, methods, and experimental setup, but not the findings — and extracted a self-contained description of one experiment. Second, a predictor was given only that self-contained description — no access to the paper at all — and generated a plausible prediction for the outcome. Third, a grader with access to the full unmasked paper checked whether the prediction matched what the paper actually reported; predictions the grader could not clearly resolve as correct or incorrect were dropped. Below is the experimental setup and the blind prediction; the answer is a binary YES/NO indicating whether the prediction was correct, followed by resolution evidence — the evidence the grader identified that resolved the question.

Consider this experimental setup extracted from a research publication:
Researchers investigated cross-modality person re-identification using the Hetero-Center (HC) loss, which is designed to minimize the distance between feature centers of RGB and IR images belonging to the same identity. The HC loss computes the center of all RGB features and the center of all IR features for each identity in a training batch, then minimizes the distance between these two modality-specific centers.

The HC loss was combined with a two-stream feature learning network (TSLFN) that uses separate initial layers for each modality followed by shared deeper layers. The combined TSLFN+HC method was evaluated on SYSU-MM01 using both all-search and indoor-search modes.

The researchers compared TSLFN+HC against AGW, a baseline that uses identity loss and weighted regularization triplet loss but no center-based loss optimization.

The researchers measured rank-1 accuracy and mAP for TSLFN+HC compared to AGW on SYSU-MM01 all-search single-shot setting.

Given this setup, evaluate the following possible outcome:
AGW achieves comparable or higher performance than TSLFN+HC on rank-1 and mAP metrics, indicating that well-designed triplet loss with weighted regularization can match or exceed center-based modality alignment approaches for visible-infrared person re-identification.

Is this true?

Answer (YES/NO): NO